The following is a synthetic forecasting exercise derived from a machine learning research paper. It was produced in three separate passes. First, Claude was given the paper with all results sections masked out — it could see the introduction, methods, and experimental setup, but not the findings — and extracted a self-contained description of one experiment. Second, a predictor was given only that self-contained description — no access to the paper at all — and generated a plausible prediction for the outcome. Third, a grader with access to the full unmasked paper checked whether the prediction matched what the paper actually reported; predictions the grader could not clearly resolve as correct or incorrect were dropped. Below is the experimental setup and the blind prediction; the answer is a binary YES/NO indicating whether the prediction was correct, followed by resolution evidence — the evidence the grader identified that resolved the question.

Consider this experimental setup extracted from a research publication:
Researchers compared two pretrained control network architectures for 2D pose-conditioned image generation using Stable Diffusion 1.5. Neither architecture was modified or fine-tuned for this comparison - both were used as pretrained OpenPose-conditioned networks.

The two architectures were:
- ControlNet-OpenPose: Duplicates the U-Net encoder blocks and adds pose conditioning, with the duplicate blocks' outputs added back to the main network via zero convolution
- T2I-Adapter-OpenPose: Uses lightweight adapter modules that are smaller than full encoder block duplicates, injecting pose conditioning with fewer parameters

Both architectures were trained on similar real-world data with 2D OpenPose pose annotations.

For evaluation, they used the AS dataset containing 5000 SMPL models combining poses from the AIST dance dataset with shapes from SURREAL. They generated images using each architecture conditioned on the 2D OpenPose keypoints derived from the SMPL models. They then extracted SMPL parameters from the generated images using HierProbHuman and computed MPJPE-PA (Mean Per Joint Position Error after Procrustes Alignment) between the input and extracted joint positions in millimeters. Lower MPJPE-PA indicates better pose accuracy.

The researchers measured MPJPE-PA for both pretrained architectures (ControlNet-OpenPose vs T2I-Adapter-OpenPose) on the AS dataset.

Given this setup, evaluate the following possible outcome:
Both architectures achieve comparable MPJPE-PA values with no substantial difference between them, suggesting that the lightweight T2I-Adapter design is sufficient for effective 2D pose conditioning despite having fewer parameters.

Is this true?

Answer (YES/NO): NO